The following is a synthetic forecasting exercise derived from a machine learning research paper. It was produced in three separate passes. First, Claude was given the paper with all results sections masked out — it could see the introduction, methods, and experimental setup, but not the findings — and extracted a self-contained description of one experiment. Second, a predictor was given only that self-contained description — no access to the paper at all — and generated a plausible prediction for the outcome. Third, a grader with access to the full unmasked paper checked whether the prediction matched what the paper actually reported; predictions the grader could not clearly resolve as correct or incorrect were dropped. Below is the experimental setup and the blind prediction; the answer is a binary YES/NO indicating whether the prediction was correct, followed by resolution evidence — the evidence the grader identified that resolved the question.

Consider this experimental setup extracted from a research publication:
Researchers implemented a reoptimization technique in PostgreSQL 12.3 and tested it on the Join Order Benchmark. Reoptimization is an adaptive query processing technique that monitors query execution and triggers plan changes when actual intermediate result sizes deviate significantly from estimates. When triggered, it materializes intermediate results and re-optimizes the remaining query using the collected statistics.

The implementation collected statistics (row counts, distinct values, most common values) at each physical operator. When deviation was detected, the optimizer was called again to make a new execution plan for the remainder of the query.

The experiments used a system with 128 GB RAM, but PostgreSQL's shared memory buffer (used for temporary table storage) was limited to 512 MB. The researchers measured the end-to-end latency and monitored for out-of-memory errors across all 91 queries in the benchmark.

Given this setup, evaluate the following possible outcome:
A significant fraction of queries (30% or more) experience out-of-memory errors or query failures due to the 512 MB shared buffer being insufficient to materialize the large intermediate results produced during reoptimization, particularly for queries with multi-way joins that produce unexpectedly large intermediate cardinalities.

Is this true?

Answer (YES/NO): NO